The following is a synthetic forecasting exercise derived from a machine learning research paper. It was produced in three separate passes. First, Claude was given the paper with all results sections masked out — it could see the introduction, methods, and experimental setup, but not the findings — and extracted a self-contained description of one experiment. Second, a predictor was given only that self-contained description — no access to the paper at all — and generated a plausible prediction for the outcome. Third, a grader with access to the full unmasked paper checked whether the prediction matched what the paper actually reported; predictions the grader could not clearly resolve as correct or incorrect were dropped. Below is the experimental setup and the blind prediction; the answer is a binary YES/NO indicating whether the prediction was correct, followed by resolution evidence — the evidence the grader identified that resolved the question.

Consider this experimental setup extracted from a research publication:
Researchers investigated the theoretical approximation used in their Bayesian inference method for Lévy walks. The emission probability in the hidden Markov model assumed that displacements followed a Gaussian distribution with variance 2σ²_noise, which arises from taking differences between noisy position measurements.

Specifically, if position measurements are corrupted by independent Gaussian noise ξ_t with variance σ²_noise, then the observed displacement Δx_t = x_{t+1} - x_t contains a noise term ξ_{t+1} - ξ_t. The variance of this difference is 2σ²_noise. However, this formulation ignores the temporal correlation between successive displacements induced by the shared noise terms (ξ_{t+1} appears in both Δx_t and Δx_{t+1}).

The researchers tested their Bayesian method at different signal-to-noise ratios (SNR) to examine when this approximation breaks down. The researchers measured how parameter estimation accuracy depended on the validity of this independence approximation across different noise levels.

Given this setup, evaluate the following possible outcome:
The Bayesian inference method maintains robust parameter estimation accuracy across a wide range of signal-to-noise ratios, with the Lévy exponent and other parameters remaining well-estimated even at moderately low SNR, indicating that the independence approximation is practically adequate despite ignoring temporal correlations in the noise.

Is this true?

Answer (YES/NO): NO